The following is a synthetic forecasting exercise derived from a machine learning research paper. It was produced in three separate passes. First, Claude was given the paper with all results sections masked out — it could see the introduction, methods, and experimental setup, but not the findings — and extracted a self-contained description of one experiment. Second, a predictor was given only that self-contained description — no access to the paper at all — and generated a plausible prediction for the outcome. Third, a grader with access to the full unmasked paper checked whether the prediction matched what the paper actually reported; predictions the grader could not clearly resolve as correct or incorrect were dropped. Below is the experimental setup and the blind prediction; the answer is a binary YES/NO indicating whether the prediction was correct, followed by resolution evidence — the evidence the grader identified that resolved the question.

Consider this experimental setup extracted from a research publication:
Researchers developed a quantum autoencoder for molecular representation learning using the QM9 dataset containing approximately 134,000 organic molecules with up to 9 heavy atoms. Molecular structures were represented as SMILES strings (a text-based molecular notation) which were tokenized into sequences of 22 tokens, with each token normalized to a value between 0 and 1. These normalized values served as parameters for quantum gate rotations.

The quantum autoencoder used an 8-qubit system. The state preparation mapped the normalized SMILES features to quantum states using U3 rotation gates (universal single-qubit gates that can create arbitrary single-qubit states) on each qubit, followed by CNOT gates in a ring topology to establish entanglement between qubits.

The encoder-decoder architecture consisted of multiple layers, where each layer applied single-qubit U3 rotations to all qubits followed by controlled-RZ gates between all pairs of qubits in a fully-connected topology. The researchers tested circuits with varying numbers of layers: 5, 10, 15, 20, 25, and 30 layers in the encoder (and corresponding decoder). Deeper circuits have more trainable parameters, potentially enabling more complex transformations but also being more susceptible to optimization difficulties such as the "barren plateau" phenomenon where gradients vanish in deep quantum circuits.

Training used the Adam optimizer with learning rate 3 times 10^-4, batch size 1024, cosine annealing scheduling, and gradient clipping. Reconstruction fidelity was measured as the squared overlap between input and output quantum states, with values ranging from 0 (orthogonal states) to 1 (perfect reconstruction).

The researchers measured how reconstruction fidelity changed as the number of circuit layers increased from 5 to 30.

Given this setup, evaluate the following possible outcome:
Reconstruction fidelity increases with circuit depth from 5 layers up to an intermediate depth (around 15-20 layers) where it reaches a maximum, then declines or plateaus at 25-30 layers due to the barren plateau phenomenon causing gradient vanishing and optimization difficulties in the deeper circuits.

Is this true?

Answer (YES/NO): NO